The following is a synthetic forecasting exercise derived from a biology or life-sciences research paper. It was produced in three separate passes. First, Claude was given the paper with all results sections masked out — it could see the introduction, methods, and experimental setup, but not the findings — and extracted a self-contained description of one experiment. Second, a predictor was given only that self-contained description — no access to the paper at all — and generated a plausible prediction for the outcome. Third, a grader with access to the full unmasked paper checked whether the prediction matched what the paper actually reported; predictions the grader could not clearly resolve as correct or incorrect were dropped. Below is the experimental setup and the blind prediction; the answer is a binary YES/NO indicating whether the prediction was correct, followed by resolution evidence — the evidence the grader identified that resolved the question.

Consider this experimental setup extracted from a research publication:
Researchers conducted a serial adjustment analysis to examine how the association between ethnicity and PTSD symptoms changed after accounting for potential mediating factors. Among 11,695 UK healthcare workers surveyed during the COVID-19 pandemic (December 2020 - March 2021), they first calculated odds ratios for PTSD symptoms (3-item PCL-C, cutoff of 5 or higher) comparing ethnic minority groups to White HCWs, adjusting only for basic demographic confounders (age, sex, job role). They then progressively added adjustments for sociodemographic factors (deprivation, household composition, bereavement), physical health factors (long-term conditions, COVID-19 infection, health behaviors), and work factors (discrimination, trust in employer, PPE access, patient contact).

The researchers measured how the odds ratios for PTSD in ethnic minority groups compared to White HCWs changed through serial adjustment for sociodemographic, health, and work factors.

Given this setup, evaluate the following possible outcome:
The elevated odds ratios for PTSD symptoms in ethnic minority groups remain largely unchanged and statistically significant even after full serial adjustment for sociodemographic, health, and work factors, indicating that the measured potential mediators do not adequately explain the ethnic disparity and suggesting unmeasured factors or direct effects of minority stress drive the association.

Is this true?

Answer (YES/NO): NO